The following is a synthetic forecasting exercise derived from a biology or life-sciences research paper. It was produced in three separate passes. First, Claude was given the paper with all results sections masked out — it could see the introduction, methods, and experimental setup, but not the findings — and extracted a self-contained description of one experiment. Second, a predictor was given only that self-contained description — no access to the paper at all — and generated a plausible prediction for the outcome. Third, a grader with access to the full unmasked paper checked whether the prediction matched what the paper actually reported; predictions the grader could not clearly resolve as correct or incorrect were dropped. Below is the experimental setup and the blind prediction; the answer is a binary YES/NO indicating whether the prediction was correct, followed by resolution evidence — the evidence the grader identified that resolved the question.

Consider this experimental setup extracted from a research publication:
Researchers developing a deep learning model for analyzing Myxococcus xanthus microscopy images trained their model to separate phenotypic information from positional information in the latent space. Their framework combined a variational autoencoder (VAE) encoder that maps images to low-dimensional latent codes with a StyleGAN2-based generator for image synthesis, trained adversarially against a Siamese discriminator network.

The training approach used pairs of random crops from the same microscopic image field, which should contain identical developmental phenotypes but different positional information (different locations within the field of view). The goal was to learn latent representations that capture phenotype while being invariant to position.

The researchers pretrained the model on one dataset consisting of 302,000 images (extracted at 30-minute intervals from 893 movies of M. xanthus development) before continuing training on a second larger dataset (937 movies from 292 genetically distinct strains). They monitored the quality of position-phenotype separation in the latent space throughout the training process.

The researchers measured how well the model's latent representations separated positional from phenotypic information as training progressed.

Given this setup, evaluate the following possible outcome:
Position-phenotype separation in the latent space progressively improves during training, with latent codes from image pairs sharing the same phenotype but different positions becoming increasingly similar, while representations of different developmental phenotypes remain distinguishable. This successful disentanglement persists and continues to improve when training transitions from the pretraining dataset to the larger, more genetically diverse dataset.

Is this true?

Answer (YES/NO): NO